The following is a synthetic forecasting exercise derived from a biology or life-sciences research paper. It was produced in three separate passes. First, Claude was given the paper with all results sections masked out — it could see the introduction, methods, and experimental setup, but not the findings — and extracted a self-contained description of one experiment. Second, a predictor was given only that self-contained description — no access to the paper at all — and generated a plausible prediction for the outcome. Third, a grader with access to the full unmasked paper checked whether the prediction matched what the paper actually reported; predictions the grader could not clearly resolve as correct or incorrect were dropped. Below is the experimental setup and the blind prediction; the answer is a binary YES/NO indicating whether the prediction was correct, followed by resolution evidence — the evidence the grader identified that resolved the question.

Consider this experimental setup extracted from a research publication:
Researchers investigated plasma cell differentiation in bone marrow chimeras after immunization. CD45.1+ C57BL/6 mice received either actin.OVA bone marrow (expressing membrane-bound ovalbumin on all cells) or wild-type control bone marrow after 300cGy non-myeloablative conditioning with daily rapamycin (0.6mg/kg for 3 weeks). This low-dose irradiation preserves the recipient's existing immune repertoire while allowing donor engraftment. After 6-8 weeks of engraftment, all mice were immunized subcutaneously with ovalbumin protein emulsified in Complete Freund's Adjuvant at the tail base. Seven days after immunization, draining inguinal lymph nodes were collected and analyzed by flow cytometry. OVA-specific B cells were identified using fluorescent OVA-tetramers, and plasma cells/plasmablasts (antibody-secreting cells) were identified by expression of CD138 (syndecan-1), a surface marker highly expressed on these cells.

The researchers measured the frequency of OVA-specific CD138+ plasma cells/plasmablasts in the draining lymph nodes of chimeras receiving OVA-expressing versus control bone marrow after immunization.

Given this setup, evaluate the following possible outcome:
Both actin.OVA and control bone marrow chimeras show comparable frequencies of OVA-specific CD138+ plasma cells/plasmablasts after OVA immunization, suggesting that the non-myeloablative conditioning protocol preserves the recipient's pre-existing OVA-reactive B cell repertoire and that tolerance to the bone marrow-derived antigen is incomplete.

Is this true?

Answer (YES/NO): NO